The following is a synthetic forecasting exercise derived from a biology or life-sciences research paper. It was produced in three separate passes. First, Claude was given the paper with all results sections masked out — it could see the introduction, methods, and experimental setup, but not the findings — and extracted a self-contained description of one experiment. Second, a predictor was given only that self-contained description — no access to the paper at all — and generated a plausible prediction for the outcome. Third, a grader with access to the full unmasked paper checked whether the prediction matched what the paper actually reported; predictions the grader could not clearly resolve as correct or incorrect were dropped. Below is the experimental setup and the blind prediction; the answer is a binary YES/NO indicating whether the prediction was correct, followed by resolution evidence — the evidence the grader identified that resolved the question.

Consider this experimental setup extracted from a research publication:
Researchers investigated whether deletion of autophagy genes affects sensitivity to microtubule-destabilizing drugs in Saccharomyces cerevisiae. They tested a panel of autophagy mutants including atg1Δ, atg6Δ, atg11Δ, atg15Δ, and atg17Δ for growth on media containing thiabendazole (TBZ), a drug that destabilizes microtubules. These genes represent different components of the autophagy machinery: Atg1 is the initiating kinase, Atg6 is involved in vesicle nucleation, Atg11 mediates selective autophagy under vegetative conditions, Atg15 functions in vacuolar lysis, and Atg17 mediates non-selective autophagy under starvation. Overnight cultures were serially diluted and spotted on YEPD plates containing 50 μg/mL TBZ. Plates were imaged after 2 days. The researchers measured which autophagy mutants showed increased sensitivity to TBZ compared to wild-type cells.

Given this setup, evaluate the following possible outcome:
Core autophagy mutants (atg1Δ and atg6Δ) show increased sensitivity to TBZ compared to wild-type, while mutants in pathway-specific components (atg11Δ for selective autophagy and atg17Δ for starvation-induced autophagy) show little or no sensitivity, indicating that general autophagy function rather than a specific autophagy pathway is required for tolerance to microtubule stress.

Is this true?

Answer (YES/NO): NO